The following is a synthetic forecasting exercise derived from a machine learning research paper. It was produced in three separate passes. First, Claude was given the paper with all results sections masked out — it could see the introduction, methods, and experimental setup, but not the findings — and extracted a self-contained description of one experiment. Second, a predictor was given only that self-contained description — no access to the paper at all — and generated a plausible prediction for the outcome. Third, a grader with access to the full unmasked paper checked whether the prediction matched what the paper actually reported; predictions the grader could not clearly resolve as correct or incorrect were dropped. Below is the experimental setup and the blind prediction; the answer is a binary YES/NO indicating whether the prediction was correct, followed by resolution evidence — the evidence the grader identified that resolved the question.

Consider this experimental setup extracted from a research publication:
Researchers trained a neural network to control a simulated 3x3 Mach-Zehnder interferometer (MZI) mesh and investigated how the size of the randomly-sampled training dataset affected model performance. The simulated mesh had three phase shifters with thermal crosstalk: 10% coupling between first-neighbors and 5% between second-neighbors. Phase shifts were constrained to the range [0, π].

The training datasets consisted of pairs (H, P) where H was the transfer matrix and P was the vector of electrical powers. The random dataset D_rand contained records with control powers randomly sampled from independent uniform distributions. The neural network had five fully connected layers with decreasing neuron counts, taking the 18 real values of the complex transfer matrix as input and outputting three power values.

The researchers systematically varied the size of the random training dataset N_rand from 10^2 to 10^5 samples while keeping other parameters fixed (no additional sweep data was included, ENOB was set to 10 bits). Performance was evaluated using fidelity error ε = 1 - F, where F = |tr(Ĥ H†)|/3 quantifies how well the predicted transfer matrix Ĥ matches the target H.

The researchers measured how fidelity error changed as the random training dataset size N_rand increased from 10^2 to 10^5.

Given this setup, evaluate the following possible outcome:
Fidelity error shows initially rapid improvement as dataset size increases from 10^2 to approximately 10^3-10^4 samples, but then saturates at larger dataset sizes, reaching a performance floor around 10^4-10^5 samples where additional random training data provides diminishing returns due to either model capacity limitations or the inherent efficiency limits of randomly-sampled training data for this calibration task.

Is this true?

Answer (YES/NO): YES